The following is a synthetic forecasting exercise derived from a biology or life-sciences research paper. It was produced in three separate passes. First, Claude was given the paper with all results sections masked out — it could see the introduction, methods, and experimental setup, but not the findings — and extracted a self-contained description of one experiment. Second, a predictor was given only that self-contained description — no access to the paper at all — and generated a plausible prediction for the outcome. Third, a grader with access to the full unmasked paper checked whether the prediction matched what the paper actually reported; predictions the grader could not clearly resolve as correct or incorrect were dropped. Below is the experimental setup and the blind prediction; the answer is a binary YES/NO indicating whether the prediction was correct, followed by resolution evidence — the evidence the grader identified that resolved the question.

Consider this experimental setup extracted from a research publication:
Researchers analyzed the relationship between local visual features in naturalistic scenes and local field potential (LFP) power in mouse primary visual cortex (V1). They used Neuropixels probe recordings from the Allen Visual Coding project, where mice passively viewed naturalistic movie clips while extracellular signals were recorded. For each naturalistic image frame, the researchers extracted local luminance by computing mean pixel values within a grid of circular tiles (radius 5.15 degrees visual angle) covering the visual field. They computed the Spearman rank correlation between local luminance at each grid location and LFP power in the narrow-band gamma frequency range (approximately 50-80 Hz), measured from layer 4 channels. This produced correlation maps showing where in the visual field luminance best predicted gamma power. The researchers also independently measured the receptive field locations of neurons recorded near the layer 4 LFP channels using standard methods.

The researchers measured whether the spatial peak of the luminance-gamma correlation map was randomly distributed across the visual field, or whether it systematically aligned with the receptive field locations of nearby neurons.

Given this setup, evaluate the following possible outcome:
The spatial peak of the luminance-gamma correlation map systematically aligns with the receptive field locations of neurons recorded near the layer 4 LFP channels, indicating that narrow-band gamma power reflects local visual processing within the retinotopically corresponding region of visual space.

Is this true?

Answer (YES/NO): YES